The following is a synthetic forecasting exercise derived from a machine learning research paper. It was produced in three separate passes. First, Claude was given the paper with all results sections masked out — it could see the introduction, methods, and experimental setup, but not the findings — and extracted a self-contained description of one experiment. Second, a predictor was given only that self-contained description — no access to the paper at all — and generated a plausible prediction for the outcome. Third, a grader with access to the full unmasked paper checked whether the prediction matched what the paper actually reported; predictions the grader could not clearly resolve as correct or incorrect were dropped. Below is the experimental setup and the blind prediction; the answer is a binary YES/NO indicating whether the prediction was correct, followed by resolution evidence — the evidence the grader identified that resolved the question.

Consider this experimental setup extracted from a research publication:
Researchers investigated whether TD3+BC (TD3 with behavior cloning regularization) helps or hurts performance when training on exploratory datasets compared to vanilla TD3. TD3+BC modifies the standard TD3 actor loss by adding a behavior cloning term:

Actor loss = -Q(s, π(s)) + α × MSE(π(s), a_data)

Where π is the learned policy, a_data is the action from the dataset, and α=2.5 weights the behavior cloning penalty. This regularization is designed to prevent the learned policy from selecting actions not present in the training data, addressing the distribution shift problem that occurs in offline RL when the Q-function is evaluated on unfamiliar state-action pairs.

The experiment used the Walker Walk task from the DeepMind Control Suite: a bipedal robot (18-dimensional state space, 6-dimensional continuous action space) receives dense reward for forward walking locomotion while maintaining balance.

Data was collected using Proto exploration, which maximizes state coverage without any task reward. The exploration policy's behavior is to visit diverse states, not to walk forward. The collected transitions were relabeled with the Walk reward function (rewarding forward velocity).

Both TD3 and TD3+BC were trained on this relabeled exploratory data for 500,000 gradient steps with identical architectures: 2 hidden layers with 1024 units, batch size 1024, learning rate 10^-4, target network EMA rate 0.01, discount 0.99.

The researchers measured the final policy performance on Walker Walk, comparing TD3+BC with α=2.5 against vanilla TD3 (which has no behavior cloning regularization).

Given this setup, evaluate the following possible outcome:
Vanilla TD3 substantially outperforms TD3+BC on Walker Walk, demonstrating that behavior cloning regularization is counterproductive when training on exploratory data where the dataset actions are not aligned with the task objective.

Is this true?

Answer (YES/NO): YES